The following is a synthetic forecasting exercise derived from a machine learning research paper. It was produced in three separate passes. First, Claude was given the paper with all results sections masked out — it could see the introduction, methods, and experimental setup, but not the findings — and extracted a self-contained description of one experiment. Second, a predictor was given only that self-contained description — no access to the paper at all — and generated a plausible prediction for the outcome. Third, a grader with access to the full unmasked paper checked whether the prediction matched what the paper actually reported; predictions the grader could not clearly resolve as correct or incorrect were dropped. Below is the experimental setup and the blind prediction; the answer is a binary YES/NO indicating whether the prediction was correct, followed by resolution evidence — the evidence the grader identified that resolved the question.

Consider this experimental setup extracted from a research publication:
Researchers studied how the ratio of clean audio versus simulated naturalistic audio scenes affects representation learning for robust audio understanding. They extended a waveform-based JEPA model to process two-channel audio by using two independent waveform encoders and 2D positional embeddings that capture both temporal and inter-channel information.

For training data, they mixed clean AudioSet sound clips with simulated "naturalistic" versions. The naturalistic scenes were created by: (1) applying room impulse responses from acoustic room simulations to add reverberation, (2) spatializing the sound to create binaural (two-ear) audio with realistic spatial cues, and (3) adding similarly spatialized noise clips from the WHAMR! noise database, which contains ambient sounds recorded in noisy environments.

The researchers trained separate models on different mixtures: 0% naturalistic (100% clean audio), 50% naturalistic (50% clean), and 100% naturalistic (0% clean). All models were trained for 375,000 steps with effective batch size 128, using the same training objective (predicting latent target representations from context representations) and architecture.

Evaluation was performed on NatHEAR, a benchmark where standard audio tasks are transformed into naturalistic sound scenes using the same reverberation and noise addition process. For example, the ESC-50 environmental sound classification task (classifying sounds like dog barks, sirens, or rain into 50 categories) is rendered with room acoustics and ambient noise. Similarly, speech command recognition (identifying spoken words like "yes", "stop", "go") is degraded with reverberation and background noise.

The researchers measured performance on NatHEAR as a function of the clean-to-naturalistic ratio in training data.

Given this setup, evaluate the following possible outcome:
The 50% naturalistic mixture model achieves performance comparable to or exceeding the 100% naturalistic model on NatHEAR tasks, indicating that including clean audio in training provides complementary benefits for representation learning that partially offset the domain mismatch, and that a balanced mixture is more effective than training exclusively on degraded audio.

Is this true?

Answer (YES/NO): NO